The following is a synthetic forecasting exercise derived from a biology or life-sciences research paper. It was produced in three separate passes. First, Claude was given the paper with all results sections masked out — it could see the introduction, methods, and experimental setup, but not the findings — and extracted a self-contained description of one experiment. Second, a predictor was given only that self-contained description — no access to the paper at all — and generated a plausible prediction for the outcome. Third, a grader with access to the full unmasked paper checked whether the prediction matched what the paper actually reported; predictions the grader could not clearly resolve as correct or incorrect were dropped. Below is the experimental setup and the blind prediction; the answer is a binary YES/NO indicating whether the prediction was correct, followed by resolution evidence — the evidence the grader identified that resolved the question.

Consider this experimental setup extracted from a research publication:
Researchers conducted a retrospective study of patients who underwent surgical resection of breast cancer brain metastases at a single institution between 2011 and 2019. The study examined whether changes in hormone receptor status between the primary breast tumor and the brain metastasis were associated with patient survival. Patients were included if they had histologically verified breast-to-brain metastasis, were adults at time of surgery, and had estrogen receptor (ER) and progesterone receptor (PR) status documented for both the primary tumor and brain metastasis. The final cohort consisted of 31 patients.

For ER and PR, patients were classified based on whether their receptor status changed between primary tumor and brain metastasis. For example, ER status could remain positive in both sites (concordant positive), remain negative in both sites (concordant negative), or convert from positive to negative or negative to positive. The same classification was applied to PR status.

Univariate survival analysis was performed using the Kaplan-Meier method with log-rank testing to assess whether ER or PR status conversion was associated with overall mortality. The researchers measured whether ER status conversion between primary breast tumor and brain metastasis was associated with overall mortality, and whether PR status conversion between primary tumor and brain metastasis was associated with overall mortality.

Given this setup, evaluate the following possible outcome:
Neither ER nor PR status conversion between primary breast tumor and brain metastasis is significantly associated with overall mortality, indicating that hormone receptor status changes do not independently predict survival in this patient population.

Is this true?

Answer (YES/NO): YES